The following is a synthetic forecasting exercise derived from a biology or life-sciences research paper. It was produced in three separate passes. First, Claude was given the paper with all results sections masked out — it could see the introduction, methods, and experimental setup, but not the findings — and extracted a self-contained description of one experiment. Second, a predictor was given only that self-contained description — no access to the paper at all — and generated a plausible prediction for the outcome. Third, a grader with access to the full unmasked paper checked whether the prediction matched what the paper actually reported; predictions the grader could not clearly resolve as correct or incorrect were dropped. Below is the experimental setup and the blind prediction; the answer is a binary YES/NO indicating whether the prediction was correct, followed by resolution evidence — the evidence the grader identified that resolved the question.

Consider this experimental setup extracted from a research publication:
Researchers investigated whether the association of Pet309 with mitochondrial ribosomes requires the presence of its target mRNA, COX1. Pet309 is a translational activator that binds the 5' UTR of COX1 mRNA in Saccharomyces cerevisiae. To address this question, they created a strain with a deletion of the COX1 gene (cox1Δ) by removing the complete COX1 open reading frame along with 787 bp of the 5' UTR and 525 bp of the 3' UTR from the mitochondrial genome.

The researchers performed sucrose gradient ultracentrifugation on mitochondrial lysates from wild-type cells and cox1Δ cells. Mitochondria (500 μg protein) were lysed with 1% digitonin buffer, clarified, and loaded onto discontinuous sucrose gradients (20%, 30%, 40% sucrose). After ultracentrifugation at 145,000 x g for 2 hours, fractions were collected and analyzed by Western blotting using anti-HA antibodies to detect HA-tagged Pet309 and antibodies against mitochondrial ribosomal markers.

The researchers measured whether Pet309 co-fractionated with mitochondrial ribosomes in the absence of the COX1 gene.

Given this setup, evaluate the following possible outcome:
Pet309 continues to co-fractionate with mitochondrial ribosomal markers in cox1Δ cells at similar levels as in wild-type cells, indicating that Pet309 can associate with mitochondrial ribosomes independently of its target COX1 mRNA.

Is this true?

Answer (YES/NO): YES